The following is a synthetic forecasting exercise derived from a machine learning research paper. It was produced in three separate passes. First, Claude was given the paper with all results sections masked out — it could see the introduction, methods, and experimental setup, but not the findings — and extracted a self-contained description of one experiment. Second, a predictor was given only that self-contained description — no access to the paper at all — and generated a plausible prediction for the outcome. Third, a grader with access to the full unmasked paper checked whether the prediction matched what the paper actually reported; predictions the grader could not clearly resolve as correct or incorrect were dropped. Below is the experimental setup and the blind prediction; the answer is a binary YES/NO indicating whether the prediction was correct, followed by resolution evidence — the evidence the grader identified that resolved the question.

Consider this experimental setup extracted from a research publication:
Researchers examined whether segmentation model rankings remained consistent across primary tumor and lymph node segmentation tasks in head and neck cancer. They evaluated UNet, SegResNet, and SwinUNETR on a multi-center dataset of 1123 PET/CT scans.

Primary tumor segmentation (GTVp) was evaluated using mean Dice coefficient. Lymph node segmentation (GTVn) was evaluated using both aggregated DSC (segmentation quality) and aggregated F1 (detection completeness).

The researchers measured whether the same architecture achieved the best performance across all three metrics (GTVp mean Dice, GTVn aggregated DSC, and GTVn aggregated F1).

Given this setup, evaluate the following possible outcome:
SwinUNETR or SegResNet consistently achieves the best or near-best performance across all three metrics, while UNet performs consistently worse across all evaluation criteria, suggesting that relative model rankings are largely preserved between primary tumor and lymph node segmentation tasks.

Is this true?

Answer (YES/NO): NO